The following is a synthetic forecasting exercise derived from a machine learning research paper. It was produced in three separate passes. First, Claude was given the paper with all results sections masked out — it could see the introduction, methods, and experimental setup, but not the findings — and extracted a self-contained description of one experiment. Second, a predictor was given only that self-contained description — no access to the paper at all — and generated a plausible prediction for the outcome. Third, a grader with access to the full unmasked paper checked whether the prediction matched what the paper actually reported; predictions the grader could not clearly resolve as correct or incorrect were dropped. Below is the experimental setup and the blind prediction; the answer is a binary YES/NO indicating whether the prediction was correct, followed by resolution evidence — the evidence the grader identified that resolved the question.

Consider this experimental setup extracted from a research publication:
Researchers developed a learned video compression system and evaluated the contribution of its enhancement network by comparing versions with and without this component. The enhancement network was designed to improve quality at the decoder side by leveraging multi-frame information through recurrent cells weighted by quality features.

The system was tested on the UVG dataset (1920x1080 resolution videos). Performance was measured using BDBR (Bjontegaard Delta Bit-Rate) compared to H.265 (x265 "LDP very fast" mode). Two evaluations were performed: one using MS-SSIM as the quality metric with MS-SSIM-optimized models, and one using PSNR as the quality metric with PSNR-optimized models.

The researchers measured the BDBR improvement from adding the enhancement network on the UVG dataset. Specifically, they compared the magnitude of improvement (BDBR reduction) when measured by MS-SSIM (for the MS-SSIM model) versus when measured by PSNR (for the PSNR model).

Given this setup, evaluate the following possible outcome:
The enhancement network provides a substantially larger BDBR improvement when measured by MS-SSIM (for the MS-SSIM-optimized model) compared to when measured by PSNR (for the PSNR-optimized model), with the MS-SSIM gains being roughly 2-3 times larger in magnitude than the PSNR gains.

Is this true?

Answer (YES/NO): NO